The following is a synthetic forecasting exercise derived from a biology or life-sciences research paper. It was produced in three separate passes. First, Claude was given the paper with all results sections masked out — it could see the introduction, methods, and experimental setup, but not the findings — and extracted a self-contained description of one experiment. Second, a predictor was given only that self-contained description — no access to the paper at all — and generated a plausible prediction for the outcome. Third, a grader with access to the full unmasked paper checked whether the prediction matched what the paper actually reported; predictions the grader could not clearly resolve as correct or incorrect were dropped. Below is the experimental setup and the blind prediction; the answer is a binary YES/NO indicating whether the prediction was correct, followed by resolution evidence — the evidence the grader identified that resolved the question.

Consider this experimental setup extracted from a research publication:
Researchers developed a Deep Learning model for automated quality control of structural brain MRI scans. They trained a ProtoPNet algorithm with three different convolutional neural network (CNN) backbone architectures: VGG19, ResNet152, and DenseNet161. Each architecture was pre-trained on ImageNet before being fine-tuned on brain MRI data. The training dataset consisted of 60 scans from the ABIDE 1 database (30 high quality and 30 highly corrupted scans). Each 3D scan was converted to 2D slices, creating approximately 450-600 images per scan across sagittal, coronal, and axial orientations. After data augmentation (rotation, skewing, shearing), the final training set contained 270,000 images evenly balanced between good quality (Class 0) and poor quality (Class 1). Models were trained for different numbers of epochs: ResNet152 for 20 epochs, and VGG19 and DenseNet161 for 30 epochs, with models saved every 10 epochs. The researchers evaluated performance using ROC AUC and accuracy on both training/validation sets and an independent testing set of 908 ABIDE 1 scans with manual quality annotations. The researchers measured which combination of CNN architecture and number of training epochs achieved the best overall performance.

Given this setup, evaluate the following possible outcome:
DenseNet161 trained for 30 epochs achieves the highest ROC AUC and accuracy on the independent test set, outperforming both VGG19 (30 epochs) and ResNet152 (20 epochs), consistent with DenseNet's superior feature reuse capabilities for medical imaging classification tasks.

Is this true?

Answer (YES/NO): NO